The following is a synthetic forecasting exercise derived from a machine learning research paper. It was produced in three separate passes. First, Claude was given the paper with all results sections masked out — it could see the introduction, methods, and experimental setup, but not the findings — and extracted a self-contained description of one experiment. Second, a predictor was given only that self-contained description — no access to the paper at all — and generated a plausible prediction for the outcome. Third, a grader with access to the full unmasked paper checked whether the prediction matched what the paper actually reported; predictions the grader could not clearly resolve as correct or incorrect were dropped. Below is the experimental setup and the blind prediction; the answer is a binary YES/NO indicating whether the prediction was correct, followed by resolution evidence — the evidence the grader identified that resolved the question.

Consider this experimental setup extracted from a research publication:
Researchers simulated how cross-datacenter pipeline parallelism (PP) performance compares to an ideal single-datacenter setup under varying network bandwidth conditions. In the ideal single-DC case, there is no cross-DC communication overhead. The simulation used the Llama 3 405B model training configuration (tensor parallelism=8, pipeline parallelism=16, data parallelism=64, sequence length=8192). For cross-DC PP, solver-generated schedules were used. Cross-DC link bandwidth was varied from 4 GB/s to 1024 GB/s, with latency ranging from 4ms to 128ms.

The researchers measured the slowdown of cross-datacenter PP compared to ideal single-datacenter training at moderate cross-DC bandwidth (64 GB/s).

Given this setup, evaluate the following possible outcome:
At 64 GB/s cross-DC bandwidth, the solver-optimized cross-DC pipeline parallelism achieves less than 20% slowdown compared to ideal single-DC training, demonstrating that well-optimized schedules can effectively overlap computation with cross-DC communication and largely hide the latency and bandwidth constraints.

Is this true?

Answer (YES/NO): NO